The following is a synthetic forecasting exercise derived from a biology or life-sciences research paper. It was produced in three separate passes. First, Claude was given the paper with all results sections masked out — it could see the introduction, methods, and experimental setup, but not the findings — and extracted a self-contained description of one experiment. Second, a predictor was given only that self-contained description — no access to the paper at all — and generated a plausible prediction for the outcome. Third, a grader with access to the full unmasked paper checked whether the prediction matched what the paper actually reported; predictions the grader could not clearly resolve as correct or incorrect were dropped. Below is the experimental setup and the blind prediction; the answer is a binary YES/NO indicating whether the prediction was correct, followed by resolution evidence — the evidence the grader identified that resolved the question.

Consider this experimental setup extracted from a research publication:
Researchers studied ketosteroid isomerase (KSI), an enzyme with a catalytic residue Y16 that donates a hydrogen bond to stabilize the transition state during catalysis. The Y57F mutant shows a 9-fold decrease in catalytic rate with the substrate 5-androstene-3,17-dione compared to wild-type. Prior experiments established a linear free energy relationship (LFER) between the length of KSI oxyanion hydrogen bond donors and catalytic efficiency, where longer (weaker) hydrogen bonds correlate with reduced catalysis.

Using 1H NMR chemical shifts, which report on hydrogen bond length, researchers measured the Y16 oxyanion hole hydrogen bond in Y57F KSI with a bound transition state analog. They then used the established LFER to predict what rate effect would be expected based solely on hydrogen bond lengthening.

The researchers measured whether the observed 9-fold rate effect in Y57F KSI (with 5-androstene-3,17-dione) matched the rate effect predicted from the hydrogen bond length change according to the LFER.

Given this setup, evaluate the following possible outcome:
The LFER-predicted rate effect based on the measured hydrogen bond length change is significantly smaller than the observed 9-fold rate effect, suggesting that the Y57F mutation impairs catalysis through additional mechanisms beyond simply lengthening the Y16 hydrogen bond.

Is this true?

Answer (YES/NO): NO